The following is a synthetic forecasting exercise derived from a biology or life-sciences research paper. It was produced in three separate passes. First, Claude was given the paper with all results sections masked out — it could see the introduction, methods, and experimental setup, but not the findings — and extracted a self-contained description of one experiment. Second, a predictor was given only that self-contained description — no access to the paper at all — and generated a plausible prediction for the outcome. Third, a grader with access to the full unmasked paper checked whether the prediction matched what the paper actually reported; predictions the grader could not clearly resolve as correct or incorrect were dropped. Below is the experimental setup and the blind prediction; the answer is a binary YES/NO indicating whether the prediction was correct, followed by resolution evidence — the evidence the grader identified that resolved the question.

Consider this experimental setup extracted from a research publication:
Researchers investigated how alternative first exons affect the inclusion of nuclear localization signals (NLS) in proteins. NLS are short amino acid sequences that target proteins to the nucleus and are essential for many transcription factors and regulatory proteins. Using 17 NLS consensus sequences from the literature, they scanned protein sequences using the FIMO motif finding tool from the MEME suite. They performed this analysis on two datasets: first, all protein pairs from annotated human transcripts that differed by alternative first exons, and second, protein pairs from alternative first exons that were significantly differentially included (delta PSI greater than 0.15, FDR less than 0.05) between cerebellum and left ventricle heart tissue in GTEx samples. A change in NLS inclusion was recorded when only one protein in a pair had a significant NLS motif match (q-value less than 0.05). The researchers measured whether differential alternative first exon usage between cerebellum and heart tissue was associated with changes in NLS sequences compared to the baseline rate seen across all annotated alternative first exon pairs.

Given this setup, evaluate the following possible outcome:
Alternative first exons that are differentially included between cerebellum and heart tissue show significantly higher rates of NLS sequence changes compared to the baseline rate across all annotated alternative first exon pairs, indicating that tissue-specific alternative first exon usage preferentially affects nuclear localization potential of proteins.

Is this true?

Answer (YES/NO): YES